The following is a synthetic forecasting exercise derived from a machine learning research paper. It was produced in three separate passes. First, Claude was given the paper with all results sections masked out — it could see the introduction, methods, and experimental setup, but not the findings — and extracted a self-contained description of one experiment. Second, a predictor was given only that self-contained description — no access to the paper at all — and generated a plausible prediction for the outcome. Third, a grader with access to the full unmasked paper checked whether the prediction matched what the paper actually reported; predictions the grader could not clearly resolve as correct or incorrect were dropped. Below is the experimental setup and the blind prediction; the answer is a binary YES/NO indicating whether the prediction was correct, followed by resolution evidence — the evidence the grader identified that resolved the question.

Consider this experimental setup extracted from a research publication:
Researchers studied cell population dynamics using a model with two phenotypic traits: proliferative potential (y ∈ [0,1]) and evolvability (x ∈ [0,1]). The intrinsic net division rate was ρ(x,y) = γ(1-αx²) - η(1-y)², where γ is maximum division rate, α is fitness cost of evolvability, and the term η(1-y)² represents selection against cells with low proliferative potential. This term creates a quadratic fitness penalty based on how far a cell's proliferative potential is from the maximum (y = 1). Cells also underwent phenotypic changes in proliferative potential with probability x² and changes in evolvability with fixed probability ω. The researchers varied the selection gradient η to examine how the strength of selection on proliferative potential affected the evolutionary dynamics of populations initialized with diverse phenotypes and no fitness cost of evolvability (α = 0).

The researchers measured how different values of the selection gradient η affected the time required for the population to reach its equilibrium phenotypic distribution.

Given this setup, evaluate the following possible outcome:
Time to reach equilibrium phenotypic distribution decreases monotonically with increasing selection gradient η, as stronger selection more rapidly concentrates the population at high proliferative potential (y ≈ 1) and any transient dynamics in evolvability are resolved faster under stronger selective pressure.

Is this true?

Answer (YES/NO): YES